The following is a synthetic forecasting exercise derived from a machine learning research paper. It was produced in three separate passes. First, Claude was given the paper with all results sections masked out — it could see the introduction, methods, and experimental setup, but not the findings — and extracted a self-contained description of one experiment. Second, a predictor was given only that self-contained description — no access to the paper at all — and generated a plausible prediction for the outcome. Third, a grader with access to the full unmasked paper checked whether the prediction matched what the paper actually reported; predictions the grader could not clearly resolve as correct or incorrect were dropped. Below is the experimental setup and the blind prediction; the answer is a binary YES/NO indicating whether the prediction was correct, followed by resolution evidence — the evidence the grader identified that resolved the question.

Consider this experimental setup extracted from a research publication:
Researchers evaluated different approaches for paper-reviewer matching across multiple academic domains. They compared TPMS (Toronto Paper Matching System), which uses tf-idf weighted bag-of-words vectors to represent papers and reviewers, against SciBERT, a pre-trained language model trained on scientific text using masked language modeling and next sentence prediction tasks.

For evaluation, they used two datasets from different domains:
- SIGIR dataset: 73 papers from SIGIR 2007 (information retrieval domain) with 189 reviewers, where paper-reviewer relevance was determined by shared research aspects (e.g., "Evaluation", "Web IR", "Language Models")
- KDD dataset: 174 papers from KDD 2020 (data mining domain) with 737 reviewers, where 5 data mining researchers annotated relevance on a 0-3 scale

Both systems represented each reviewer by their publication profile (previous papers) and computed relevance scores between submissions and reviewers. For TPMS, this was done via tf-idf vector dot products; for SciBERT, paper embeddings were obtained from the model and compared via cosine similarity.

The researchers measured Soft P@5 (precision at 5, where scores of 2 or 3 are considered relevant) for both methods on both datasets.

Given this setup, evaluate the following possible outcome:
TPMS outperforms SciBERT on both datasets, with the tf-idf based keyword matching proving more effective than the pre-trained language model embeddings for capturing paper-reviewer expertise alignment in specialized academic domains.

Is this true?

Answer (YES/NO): NO